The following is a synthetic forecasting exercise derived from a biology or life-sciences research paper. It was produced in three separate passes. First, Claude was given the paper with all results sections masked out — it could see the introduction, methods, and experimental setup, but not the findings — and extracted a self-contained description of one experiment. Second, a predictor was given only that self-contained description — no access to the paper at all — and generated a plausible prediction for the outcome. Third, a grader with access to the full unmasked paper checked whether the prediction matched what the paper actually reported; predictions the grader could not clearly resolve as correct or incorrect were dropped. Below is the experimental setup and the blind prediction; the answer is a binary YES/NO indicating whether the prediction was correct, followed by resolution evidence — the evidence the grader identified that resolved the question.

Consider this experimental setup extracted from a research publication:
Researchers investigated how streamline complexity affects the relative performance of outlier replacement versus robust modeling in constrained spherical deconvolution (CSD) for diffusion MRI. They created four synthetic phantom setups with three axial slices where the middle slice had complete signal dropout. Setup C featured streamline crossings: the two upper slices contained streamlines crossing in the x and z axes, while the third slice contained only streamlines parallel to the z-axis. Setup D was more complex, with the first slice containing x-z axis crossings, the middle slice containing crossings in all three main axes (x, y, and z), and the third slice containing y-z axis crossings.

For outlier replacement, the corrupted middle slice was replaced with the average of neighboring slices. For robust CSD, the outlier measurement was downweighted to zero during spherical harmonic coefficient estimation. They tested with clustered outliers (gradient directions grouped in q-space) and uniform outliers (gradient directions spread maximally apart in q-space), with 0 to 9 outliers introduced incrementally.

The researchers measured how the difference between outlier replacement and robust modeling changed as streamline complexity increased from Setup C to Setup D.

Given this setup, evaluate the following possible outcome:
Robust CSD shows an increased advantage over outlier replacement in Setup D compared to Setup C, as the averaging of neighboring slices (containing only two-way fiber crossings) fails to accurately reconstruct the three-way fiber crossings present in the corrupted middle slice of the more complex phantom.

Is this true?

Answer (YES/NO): NO